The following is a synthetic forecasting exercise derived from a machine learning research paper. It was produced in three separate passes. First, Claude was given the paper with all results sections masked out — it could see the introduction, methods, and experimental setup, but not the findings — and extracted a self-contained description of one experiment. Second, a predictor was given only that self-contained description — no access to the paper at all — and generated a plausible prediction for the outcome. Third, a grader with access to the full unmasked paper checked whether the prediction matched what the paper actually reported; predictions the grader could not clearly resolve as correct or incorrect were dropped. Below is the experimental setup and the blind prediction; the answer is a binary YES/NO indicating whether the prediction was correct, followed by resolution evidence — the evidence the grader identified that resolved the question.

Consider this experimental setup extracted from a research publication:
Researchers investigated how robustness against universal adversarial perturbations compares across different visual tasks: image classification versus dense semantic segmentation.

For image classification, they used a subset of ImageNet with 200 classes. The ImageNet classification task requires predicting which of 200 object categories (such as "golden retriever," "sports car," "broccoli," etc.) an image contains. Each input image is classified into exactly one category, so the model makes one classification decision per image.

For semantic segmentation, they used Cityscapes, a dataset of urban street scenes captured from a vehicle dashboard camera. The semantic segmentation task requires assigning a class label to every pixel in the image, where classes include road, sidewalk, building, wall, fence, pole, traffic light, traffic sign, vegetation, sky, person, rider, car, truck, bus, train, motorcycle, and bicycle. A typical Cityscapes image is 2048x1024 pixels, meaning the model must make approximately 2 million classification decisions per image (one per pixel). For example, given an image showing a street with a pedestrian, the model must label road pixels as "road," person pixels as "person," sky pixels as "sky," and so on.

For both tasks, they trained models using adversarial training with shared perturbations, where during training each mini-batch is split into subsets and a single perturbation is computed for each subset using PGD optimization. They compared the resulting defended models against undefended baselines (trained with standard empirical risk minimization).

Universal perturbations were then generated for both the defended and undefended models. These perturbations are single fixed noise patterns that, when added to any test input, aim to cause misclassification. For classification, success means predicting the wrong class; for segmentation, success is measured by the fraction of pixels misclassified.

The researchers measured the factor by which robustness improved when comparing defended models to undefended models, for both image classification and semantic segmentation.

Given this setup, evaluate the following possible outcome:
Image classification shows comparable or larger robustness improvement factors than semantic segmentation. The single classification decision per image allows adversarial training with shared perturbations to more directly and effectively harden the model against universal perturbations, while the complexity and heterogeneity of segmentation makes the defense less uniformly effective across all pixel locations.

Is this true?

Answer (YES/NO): NO